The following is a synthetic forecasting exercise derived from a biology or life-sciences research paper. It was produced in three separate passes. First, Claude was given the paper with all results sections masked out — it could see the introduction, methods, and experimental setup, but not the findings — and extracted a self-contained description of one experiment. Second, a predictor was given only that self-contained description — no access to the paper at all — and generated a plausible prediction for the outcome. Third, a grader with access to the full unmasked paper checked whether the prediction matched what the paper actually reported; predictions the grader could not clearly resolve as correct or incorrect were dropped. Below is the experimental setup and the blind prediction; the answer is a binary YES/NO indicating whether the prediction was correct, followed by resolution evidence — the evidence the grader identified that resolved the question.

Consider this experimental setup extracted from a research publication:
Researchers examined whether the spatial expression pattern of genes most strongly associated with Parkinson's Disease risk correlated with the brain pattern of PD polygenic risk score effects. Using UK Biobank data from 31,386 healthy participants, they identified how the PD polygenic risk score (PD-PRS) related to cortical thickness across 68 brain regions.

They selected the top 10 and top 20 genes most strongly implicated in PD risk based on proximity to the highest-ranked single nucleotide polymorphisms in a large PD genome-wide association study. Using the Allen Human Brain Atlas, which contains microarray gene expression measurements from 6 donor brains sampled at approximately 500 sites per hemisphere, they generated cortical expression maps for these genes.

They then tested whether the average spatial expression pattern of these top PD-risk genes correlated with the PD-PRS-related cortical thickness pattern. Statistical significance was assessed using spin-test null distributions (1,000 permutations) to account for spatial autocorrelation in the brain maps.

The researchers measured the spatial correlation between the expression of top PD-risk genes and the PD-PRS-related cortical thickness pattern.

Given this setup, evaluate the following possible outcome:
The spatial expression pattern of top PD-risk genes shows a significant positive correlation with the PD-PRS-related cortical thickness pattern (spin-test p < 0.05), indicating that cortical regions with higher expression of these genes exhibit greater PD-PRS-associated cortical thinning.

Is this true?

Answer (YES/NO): YES